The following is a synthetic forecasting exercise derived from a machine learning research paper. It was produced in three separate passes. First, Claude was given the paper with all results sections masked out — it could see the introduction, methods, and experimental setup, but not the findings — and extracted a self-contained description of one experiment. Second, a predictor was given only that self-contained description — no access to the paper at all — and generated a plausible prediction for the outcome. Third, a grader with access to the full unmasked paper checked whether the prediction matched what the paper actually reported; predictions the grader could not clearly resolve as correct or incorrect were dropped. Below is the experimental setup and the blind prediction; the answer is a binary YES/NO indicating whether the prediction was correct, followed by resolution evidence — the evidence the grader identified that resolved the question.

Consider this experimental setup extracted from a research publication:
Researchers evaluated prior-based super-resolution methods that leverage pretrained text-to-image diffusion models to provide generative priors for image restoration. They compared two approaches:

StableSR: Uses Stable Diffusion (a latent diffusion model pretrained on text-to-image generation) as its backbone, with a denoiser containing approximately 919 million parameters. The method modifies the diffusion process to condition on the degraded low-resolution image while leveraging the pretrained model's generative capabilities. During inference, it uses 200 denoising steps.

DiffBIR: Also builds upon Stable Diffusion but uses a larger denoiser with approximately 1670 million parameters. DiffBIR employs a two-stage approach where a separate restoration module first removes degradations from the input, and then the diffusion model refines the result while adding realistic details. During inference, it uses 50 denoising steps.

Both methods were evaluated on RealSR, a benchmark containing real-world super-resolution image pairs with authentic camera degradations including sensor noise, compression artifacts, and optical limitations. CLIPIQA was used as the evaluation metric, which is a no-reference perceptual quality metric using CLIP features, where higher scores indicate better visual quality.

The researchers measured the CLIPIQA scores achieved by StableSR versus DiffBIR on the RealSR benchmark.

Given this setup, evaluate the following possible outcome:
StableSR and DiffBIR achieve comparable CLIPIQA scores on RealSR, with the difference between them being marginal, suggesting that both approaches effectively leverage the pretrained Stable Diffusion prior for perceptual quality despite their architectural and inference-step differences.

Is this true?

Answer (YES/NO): NO